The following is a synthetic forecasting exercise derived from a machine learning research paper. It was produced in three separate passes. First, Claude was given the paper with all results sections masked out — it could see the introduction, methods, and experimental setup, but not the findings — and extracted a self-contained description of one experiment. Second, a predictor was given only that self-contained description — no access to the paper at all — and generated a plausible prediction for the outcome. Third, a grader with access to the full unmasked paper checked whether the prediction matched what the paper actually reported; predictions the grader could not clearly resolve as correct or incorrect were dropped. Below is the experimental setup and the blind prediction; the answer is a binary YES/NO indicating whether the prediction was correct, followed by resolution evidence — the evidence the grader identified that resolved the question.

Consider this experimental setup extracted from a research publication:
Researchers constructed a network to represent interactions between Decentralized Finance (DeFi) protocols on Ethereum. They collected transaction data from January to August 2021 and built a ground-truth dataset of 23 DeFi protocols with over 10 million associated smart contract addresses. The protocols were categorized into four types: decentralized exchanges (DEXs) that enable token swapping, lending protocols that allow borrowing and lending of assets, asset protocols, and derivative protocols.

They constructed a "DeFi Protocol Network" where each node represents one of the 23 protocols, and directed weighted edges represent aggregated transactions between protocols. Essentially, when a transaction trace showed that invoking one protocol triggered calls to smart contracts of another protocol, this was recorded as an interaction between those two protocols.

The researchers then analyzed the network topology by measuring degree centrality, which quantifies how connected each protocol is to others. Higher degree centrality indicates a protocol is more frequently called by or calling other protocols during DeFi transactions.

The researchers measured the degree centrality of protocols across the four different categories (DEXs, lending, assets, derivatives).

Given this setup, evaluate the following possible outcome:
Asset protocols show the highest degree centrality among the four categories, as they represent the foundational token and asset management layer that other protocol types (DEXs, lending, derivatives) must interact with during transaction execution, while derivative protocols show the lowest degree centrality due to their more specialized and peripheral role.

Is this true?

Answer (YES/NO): NO